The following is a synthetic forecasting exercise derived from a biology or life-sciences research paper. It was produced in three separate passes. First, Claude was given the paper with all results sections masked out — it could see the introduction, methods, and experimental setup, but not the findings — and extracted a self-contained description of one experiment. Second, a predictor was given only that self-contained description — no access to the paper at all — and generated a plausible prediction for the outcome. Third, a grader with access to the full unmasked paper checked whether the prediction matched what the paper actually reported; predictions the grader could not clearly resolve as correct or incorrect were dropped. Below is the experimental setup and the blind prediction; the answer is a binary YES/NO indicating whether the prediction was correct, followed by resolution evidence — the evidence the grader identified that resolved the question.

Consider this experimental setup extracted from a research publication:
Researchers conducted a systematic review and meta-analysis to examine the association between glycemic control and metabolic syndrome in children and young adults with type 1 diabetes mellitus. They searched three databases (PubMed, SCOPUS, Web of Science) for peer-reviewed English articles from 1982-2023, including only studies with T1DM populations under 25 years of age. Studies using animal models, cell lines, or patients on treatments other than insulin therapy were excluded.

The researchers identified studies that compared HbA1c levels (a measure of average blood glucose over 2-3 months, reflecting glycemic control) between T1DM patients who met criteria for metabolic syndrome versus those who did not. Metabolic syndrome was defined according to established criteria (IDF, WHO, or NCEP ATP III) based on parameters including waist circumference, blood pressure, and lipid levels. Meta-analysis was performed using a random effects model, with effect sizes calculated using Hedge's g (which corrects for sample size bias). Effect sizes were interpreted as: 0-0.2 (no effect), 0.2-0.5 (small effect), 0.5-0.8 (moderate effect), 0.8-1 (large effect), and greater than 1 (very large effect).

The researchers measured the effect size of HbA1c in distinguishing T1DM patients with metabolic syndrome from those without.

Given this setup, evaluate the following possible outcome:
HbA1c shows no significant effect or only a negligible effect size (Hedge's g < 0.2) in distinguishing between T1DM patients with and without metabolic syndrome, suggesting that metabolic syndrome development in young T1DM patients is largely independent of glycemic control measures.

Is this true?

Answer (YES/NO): YES